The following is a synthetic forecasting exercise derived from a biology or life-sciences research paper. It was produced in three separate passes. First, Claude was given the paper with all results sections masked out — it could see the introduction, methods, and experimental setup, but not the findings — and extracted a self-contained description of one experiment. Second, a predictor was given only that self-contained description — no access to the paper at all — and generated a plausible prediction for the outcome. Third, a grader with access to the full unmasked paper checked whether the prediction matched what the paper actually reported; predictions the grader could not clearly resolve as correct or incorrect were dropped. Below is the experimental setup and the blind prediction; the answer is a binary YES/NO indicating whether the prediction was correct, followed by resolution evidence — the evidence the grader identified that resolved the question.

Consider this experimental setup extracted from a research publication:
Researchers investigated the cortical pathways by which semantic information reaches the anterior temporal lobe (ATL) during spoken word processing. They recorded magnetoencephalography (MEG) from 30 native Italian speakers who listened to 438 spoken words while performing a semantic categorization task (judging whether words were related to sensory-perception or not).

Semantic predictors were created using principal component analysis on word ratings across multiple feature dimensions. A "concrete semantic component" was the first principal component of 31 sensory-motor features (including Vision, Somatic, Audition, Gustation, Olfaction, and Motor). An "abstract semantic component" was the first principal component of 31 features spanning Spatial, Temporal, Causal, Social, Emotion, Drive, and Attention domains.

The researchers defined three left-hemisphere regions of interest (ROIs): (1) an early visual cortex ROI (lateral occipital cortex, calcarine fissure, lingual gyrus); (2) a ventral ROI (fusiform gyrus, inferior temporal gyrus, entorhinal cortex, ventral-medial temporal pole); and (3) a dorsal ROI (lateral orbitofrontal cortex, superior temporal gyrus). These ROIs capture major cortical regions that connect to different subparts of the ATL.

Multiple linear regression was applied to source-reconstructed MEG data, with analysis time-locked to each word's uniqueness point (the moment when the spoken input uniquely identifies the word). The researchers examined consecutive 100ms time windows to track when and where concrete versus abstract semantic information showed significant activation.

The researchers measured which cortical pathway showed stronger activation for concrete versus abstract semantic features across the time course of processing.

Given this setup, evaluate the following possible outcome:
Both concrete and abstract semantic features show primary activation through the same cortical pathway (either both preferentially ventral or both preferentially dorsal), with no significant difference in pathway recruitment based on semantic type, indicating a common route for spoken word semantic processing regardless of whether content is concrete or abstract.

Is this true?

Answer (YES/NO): NO